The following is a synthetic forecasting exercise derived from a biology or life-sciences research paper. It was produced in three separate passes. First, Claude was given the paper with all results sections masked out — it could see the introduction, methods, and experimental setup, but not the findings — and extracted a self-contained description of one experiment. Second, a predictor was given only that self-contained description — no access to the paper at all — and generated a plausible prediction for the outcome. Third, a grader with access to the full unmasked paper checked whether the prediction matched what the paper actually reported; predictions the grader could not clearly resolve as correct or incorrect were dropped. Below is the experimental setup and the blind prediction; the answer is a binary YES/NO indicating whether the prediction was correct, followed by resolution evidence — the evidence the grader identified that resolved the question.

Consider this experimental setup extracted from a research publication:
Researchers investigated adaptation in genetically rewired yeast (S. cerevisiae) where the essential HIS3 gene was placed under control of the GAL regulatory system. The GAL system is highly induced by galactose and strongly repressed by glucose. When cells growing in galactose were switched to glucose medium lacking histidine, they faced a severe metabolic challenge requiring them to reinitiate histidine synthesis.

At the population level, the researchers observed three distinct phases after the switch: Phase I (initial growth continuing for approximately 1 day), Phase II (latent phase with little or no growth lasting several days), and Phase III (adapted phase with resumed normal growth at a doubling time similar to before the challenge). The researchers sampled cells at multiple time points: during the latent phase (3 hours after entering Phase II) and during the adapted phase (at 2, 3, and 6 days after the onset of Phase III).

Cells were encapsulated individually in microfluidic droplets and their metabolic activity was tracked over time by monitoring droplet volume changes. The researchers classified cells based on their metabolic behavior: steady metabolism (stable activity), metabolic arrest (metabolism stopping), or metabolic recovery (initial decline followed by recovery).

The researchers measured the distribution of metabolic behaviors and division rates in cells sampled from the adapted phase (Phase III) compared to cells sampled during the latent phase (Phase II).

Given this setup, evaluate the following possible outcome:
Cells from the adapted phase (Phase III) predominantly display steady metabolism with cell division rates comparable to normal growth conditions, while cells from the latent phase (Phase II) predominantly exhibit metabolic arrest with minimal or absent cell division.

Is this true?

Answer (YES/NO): NO